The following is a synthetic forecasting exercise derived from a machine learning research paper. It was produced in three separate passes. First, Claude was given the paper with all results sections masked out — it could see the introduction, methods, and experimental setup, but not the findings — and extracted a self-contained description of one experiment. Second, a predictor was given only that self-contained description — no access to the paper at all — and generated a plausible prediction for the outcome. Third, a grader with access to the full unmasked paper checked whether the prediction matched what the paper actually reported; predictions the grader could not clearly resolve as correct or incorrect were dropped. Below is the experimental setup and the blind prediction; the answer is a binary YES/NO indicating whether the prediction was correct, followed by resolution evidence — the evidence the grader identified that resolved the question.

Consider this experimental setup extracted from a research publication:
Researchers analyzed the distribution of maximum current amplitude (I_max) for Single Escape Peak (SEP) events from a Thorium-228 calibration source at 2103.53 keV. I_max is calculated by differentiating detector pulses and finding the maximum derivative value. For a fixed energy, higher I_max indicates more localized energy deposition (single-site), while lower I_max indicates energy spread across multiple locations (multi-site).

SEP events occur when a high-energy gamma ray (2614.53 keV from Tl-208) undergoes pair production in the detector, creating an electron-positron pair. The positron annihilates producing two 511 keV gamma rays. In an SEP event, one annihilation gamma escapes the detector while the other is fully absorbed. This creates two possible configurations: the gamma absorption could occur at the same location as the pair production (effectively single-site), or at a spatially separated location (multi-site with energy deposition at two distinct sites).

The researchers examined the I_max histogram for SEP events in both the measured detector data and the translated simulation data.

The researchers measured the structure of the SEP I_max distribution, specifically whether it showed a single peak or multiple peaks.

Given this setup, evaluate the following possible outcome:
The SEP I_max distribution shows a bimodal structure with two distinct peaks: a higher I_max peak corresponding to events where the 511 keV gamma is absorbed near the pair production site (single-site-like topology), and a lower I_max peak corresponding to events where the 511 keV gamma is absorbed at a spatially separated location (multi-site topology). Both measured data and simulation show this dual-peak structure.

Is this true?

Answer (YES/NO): YES